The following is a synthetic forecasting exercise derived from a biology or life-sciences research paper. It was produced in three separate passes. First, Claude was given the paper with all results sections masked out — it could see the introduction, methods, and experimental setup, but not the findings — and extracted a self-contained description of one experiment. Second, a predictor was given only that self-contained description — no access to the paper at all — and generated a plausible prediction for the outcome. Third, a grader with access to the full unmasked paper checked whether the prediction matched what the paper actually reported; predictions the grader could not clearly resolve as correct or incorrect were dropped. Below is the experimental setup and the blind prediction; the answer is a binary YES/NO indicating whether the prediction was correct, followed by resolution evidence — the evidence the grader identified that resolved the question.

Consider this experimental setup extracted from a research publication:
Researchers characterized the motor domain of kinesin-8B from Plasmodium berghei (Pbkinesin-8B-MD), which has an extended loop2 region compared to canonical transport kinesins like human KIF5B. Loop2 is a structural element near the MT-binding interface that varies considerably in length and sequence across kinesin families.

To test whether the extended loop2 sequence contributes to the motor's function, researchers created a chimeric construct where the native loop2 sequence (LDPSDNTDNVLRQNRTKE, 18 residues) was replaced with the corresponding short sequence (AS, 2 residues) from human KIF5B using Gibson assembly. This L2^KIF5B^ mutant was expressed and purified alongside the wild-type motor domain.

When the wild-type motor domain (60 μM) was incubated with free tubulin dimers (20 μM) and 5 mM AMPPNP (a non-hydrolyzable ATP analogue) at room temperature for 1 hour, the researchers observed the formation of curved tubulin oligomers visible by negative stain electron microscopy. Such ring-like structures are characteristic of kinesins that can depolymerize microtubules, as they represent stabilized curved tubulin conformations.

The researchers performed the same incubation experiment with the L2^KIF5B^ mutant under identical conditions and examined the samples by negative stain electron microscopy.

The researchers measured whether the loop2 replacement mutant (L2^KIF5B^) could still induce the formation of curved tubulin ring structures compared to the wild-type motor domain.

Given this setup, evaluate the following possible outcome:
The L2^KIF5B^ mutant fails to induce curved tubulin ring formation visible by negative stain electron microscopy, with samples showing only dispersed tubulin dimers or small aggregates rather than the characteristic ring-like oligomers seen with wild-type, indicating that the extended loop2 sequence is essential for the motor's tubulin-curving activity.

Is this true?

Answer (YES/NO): NO